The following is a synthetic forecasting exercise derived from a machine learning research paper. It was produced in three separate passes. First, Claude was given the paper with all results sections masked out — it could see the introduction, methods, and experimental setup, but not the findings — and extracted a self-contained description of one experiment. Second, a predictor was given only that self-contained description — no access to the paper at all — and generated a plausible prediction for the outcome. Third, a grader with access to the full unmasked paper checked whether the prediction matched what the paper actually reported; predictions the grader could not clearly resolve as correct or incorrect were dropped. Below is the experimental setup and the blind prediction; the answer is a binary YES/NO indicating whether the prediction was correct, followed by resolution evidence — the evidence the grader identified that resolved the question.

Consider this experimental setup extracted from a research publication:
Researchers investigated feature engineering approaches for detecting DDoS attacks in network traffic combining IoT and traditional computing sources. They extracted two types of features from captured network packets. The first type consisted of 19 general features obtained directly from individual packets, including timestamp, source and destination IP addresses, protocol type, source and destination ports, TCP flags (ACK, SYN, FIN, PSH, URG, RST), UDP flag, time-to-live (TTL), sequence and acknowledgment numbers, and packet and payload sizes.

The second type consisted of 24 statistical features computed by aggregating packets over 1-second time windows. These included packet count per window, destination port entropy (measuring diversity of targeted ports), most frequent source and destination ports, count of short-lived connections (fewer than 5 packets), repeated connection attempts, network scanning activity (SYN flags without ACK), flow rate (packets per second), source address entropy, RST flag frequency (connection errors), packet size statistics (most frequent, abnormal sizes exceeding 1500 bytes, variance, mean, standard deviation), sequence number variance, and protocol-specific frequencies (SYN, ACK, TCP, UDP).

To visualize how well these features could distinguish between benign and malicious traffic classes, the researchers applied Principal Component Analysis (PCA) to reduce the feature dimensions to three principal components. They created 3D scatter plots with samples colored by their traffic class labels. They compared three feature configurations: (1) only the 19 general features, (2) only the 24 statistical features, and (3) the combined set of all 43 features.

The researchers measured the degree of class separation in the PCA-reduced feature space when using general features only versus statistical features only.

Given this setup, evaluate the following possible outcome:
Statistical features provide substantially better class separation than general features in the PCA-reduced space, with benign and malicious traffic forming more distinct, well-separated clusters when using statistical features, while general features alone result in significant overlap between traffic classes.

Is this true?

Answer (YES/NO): YES